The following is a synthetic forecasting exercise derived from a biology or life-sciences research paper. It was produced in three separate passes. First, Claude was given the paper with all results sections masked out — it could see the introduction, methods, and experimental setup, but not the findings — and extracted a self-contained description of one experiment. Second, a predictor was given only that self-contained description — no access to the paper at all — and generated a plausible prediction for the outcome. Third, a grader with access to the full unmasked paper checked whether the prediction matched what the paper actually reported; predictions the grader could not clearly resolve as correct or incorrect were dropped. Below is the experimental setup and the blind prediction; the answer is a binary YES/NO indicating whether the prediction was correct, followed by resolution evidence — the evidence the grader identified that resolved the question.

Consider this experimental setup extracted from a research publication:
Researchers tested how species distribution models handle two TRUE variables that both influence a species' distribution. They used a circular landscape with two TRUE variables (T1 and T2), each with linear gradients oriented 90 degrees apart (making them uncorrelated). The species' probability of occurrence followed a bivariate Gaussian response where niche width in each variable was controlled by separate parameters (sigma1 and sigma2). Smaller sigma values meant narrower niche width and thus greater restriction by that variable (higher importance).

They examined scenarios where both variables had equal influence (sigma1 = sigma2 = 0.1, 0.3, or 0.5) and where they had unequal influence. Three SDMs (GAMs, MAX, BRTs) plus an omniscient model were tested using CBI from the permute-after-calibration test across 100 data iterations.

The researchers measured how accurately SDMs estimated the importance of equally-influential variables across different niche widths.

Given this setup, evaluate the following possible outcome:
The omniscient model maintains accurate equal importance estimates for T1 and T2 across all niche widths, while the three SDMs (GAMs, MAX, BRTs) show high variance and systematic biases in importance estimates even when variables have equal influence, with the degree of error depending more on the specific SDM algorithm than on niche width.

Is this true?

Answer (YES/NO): NO